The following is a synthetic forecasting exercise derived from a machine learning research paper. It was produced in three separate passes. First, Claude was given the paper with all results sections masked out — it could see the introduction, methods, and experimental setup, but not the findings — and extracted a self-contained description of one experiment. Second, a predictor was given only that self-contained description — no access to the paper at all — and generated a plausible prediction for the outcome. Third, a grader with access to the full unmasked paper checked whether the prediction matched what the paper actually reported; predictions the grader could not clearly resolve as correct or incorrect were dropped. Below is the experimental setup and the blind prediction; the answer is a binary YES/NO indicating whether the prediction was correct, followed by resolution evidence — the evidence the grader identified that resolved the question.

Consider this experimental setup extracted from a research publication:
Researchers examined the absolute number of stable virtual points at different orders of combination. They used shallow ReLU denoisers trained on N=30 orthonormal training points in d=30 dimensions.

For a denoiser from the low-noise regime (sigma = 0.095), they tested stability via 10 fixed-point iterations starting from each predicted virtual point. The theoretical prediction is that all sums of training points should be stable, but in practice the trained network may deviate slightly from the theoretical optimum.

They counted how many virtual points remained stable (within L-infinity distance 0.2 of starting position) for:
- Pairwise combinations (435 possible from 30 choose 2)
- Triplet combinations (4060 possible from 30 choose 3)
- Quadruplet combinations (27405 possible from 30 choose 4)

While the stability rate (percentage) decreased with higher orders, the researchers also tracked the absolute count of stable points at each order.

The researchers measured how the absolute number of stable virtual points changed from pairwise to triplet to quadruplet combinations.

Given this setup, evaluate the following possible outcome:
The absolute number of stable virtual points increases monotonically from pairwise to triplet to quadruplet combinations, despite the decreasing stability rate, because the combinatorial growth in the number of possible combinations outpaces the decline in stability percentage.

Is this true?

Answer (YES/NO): YES